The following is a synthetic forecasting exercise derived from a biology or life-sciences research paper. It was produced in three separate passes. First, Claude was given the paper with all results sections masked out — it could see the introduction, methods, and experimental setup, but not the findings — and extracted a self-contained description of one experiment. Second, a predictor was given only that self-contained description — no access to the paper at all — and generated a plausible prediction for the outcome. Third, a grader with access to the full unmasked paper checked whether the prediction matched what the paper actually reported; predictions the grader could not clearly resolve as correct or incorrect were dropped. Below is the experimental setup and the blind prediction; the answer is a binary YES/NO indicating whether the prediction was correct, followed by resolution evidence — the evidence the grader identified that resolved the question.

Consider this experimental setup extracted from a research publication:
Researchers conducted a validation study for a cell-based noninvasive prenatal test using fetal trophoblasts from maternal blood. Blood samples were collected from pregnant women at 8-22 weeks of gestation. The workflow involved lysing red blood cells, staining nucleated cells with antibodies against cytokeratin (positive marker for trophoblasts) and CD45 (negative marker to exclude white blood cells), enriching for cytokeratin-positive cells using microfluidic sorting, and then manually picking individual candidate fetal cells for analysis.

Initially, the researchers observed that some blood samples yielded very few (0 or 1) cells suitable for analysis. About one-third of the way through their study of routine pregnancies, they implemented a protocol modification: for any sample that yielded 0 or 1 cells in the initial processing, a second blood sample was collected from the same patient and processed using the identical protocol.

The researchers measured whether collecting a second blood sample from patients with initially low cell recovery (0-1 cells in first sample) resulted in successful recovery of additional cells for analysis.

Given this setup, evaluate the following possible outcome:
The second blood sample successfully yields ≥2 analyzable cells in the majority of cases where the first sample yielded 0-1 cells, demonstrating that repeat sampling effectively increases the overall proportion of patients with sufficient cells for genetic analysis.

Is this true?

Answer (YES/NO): NO